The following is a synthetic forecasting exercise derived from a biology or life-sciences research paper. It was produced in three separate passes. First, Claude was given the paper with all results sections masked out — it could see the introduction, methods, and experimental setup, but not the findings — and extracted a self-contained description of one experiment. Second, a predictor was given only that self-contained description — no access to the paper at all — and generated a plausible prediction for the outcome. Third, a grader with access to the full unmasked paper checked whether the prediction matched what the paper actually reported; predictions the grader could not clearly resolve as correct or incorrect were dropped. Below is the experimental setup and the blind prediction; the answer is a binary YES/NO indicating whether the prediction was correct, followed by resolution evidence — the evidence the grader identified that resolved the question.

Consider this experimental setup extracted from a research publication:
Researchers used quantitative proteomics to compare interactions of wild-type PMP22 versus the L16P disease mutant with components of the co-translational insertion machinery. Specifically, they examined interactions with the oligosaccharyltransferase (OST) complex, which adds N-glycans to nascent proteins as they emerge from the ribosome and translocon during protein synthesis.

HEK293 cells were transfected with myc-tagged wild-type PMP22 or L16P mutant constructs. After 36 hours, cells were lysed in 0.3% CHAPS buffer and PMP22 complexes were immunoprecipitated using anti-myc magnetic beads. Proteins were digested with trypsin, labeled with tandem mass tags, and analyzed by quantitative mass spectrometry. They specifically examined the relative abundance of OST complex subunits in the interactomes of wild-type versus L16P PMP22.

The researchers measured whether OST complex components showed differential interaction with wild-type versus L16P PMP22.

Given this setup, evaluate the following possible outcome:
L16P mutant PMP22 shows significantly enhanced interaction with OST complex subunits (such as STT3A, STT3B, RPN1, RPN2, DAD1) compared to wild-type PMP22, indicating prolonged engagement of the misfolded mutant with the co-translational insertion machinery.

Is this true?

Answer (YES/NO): YES